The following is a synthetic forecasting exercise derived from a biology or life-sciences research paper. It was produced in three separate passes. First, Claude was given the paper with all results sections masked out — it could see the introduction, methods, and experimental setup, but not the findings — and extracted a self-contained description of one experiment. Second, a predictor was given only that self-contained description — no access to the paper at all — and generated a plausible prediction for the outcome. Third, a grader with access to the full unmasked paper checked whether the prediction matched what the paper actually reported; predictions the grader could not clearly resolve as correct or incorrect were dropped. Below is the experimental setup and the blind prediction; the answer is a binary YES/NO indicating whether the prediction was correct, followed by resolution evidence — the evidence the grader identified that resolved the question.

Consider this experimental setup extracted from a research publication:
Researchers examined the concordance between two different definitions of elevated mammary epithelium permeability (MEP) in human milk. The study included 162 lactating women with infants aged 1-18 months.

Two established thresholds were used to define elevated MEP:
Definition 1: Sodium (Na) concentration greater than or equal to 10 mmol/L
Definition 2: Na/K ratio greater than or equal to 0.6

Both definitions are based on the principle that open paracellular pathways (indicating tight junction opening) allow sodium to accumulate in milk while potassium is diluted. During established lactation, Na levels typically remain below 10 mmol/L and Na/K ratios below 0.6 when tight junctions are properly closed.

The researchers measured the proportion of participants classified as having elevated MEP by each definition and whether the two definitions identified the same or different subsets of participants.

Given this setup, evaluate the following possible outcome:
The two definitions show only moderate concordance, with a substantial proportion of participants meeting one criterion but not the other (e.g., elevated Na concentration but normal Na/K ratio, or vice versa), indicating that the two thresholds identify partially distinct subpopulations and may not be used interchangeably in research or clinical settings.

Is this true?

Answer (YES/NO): YES